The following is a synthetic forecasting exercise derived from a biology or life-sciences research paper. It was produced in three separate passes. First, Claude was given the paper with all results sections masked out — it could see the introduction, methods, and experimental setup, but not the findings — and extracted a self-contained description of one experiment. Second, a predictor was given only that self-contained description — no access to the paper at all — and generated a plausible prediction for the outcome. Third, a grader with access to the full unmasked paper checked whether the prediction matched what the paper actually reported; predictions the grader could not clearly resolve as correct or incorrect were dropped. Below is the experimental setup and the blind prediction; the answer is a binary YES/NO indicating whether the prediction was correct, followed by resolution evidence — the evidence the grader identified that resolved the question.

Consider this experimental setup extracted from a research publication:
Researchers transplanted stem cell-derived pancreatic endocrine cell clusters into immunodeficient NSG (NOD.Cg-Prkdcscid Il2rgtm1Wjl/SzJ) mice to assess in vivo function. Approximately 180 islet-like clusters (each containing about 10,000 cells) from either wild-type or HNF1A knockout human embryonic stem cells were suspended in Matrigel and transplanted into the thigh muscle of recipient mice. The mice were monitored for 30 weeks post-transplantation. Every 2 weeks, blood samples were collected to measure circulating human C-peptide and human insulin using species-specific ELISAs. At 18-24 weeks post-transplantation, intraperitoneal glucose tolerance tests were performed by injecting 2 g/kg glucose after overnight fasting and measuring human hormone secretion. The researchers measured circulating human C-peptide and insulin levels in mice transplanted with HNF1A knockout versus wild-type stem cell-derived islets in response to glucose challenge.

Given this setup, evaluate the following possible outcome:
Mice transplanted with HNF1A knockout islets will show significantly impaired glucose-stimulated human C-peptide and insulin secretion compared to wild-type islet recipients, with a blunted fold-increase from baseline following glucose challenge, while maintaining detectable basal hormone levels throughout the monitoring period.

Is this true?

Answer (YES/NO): NO